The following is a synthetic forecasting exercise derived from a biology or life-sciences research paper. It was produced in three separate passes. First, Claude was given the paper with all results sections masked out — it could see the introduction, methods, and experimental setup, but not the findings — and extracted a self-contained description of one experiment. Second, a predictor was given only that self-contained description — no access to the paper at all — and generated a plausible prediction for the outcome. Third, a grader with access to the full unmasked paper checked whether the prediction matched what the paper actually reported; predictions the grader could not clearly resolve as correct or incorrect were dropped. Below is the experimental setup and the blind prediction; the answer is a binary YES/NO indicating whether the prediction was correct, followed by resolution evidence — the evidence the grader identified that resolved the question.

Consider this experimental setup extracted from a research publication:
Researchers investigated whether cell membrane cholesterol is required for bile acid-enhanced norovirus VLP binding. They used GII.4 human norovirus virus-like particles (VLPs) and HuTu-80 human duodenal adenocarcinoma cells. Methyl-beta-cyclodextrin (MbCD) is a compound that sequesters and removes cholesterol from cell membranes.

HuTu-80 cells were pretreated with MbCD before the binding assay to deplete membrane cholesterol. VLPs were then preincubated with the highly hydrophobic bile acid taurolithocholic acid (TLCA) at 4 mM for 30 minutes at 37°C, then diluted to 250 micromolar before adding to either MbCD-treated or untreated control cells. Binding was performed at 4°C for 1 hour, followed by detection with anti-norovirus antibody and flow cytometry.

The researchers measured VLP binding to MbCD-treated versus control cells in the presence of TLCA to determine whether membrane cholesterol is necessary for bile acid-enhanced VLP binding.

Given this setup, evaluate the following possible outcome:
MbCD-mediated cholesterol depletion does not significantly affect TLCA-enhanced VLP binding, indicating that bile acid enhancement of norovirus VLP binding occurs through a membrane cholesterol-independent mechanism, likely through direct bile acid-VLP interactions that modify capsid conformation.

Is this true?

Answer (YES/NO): NO